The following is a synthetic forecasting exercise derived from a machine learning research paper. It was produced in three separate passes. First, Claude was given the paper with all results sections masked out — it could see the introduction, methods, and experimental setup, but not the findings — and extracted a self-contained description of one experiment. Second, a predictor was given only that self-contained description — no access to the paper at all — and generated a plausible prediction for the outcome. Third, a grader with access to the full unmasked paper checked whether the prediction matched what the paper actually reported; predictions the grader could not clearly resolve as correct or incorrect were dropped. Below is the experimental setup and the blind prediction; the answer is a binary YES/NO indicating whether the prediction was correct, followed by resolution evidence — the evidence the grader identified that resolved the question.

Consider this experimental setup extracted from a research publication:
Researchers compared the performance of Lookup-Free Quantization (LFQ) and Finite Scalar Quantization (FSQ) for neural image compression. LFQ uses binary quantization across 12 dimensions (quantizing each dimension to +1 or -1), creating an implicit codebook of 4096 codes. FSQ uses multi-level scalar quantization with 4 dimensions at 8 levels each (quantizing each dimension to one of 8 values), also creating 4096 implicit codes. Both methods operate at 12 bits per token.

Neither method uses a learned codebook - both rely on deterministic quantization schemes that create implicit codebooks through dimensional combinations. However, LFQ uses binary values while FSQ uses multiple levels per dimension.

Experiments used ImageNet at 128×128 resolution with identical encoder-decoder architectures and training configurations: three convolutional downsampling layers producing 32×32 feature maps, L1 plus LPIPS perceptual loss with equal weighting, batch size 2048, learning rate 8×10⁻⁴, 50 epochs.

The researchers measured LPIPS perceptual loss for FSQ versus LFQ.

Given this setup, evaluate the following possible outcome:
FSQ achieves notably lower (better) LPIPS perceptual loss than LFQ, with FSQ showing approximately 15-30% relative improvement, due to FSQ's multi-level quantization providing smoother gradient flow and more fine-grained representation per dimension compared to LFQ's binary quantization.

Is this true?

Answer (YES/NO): NO